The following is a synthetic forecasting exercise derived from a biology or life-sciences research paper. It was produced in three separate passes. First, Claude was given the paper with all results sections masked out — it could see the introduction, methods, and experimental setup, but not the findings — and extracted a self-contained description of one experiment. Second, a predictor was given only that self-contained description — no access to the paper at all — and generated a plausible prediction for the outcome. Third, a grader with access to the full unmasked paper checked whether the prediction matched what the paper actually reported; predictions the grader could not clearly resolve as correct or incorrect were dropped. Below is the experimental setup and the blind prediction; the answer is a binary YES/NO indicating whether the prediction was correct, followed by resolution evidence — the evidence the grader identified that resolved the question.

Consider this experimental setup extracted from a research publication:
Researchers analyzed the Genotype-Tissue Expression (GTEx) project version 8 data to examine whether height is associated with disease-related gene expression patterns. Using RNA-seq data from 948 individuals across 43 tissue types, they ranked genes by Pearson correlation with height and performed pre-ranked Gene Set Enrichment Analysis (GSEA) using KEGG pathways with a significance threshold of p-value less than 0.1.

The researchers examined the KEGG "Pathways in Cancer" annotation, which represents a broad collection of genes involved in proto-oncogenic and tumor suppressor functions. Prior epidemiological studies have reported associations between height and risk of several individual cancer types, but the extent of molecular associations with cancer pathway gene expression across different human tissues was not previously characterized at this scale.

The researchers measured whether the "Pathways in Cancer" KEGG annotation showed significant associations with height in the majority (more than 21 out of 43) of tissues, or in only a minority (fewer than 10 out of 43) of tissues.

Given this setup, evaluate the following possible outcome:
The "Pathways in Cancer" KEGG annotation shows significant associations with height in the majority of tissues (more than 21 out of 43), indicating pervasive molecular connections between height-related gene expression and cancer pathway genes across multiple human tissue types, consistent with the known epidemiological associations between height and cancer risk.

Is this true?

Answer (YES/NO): YES